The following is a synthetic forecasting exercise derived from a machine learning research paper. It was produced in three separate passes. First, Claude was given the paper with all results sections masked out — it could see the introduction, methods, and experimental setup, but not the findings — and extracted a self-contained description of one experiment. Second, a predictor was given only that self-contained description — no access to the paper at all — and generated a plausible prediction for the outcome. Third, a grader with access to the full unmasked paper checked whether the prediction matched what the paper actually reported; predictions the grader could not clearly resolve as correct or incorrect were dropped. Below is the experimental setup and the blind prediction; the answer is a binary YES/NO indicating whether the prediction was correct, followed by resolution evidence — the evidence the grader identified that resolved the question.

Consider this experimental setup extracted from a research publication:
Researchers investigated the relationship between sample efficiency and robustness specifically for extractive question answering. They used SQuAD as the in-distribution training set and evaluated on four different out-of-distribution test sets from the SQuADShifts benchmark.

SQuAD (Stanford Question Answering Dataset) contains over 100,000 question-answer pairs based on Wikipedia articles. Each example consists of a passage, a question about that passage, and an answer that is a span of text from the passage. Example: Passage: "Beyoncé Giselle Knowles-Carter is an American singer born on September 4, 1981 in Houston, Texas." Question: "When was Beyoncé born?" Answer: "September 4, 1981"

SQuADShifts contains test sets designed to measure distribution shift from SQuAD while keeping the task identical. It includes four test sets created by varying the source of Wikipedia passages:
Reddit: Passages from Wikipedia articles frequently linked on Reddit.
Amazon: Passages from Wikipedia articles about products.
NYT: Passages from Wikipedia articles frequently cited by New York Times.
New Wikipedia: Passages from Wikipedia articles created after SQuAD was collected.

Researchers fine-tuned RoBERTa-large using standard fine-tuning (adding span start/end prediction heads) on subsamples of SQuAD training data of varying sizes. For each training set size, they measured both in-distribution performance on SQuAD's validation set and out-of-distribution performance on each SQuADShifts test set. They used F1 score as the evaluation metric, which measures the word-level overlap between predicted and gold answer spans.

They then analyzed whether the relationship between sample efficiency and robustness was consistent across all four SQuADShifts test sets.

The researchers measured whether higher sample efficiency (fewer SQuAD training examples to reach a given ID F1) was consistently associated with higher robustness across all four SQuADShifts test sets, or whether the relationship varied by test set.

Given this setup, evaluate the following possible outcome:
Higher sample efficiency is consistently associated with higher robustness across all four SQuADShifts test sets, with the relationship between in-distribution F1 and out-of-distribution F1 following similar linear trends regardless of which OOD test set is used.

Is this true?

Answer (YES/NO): NO